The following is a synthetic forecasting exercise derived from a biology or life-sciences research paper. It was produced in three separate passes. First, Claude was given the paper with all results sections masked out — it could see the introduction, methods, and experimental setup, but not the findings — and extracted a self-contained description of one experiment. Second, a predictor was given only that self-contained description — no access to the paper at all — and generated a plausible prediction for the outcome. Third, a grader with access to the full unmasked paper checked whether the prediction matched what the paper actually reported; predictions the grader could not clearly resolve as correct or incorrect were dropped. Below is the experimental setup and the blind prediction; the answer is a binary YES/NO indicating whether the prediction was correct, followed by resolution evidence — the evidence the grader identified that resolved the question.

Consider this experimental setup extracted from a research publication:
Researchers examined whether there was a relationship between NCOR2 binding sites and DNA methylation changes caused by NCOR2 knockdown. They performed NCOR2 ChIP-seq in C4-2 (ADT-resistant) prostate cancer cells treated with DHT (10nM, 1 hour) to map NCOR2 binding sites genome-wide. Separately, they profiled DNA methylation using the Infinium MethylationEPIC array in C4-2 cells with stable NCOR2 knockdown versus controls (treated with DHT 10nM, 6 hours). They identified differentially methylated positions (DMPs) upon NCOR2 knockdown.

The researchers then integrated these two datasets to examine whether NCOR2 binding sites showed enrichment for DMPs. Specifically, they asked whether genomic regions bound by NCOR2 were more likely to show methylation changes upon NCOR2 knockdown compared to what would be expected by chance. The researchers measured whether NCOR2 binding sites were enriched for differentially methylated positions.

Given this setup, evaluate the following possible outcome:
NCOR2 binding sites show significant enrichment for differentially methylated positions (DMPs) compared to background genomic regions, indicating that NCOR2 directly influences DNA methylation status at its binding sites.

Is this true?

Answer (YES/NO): NO